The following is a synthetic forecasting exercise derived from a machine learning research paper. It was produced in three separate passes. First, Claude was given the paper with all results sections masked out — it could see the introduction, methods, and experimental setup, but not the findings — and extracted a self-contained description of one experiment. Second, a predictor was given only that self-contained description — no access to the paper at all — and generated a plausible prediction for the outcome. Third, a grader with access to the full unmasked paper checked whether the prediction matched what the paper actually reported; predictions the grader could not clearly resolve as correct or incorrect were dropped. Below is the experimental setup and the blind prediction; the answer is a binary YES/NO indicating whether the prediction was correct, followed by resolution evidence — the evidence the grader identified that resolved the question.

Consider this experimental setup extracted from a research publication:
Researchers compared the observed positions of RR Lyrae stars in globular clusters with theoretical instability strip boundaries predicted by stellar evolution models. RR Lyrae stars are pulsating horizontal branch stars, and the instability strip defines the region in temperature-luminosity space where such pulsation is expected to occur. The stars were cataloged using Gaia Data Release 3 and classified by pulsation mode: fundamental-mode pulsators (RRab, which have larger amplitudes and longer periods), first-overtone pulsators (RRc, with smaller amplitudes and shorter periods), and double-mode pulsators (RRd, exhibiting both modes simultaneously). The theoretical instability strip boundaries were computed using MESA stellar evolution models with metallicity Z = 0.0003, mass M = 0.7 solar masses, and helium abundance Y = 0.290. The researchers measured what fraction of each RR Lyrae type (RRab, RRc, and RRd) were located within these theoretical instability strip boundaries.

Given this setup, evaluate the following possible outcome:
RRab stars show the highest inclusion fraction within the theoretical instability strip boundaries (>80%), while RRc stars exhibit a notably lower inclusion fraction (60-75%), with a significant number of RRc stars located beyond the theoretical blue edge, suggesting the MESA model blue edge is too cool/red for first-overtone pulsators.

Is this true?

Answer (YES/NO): NO